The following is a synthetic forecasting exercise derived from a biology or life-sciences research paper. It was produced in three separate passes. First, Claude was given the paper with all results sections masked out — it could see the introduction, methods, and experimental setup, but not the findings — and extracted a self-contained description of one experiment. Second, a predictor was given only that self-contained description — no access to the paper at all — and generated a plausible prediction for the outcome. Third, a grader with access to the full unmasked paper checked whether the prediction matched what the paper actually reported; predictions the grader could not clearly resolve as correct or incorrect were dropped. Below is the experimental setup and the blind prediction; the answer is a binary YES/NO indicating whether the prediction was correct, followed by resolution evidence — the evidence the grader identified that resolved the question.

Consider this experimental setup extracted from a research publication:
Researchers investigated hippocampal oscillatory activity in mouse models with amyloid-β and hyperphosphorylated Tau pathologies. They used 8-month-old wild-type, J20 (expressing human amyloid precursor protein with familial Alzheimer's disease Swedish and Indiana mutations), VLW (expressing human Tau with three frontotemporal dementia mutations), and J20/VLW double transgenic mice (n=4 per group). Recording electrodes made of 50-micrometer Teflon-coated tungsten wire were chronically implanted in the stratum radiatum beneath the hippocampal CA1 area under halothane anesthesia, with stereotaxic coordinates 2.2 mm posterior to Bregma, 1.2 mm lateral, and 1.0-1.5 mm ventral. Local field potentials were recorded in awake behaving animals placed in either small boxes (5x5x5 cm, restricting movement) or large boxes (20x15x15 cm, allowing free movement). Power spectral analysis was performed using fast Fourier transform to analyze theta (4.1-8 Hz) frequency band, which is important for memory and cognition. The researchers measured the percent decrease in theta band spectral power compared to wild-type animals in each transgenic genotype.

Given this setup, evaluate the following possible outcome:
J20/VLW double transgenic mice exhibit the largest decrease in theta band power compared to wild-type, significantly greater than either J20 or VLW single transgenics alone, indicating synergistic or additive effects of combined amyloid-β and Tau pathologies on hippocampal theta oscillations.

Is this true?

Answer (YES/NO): NO